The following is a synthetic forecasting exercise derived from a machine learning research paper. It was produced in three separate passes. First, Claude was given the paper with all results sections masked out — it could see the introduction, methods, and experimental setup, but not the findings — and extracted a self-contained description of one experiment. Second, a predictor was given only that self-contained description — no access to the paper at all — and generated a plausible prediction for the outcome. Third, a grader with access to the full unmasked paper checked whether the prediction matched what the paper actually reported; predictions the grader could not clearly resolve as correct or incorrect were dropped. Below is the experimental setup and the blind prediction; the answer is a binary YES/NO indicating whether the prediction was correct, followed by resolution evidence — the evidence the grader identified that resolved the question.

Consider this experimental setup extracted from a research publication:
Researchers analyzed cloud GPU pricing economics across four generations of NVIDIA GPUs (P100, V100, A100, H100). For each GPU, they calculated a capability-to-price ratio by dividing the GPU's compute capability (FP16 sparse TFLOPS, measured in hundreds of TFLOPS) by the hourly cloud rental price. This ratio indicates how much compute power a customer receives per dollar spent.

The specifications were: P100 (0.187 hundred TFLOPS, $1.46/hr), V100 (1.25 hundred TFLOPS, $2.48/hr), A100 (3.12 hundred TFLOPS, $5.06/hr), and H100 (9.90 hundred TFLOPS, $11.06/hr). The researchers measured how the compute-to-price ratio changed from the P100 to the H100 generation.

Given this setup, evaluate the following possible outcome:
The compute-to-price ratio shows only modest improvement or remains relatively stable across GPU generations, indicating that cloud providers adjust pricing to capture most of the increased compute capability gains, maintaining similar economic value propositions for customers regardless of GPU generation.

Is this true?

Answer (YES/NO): NO